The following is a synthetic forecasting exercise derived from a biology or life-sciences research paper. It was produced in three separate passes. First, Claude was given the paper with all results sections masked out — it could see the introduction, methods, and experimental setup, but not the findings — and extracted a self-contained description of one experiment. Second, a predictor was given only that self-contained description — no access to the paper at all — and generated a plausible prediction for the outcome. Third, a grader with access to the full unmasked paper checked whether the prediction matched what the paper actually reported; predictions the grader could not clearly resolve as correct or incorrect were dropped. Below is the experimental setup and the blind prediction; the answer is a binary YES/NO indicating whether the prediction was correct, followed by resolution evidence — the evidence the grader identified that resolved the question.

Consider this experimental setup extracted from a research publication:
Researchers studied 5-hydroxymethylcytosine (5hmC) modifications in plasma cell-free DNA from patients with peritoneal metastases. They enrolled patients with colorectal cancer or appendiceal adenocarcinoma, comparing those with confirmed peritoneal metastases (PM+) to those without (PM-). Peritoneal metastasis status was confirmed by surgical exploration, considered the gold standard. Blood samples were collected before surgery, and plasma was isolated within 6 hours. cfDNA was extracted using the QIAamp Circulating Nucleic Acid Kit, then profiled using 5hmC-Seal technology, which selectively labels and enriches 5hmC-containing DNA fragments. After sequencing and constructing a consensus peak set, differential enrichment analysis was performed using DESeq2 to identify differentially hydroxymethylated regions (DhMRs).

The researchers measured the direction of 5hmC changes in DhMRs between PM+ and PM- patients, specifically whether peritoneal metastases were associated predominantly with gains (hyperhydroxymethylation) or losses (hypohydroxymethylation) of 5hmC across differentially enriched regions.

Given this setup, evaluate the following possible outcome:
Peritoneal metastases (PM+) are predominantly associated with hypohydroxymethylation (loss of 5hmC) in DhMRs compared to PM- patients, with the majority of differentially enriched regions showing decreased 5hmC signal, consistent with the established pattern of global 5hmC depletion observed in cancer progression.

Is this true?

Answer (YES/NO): YES